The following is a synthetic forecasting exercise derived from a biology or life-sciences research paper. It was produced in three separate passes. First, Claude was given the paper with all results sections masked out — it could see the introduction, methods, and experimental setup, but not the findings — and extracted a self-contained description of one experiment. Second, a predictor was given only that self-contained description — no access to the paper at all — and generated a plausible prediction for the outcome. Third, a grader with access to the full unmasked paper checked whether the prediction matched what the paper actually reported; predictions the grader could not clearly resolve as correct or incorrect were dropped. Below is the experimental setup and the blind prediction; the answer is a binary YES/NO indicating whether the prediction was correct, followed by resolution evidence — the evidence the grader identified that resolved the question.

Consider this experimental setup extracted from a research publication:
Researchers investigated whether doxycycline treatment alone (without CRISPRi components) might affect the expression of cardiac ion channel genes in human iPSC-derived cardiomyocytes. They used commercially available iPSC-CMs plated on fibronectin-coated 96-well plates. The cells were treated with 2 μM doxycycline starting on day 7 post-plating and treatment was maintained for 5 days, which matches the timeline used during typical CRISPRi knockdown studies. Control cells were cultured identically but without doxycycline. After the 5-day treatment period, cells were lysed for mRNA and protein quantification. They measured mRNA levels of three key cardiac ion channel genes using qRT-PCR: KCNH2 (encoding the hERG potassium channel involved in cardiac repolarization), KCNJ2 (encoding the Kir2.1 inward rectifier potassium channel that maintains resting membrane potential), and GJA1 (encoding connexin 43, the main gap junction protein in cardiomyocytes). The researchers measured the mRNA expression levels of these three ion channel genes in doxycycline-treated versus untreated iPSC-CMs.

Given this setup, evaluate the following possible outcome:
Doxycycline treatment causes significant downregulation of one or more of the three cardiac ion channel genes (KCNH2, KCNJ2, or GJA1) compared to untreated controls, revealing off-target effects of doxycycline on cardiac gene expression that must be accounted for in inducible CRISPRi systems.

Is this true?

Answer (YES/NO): NO